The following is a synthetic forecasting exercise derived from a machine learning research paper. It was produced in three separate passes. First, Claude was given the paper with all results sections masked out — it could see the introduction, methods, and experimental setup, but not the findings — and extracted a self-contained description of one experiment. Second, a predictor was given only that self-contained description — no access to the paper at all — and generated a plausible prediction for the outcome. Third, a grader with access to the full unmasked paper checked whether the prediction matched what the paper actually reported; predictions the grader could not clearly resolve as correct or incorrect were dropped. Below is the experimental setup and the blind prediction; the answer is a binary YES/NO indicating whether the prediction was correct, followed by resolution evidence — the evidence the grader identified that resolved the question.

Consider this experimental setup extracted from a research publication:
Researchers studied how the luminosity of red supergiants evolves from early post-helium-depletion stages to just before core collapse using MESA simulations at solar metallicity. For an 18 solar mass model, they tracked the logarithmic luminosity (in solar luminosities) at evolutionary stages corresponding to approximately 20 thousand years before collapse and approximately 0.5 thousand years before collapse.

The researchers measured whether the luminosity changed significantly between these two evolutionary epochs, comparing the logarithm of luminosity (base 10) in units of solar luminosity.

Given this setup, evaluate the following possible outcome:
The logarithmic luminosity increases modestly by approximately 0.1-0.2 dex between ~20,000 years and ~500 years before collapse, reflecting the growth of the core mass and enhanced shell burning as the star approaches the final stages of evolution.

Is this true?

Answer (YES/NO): NO